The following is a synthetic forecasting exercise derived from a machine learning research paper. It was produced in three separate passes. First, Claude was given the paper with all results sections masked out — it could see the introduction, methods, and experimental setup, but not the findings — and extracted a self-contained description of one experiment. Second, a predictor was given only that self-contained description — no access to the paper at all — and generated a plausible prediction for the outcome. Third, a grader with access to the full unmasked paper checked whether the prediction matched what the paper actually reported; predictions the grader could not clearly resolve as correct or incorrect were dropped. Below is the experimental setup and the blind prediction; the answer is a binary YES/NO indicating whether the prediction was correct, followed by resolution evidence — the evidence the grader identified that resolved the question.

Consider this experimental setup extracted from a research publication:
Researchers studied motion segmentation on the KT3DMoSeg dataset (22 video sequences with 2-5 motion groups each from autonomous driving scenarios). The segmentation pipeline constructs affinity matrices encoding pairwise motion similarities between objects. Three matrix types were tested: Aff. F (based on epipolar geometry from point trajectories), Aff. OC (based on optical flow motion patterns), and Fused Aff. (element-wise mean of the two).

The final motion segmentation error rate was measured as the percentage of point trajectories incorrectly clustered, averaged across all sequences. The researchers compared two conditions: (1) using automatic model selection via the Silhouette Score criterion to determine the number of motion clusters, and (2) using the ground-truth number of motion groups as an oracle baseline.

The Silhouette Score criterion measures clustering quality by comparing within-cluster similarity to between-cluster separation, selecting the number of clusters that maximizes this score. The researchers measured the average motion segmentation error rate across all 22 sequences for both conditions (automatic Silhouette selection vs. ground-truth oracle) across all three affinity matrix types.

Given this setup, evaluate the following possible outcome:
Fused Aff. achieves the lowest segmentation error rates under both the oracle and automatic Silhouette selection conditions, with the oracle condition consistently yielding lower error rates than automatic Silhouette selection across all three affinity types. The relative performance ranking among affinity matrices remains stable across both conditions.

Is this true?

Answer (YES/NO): YES